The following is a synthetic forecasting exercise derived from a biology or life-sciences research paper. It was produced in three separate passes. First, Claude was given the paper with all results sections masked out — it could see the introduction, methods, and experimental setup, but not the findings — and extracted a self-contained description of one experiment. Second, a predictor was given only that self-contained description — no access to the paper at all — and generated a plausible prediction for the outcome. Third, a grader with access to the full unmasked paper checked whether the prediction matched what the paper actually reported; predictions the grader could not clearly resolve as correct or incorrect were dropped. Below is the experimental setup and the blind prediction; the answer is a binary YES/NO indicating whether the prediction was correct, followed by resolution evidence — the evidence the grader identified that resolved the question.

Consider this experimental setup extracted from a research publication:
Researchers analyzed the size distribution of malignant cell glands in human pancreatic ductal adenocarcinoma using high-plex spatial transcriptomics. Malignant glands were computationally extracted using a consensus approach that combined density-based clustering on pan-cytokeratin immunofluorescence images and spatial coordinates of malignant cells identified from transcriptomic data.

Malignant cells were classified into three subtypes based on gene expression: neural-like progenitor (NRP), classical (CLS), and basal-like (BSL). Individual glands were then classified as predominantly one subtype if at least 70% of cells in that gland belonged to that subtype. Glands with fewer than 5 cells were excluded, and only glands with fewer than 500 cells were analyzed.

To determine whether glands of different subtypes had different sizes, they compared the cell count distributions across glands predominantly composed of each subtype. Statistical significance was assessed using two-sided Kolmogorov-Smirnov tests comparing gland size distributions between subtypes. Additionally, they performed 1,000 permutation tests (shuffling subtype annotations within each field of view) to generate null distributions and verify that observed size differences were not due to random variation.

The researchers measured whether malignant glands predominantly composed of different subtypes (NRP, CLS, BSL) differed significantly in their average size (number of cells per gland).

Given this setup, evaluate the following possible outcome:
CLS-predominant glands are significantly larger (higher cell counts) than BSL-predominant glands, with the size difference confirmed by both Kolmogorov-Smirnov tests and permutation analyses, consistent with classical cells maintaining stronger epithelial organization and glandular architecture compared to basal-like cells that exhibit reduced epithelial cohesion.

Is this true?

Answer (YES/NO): YES